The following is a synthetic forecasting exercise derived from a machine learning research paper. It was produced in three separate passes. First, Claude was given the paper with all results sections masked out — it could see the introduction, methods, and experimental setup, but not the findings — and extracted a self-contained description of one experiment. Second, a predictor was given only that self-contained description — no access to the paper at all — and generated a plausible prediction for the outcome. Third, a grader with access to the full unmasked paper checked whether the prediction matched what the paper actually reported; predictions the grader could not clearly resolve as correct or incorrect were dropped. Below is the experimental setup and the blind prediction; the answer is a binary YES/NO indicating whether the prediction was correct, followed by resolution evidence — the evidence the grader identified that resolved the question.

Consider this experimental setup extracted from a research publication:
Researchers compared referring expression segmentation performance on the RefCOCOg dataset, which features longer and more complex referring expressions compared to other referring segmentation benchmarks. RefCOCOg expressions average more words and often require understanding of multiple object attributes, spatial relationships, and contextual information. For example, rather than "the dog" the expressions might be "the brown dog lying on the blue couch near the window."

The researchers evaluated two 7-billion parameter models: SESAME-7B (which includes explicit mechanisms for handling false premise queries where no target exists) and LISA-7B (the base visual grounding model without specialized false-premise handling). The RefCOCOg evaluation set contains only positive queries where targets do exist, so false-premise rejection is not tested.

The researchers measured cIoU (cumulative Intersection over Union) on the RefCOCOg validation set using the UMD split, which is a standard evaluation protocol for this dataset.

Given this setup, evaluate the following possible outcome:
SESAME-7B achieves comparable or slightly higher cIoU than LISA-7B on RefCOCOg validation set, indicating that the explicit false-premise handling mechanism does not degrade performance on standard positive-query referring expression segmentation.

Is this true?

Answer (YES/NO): NO